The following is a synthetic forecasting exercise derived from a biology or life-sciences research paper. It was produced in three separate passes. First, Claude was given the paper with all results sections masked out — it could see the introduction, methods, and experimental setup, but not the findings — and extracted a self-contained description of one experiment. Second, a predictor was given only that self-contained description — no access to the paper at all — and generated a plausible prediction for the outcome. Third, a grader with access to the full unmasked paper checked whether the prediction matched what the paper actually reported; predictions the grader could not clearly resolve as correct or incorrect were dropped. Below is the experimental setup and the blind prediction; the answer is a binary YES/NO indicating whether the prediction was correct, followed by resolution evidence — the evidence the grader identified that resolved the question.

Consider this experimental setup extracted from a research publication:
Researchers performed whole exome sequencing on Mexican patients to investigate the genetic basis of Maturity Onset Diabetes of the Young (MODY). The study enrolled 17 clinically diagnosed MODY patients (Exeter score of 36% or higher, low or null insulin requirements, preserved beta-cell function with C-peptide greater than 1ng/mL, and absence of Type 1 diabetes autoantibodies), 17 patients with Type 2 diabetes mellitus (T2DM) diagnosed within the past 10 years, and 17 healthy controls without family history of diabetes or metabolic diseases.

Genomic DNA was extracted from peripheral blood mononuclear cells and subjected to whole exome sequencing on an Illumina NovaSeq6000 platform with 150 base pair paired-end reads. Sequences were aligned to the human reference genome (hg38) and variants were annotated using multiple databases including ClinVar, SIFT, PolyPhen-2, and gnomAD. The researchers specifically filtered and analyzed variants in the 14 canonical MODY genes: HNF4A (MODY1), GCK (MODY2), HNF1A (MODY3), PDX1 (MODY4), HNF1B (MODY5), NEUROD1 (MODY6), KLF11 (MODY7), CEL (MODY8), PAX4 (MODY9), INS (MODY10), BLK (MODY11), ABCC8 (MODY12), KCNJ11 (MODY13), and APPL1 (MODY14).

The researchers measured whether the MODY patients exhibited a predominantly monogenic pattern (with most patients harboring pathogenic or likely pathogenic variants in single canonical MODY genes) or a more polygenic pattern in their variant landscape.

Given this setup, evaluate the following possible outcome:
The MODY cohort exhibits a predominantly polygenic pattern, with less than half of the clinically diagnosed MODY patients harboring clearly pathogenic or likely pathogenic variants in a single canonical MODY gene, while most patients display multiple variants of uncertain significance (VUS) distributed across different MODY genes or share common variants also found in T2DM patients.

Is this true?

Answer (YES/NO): YES